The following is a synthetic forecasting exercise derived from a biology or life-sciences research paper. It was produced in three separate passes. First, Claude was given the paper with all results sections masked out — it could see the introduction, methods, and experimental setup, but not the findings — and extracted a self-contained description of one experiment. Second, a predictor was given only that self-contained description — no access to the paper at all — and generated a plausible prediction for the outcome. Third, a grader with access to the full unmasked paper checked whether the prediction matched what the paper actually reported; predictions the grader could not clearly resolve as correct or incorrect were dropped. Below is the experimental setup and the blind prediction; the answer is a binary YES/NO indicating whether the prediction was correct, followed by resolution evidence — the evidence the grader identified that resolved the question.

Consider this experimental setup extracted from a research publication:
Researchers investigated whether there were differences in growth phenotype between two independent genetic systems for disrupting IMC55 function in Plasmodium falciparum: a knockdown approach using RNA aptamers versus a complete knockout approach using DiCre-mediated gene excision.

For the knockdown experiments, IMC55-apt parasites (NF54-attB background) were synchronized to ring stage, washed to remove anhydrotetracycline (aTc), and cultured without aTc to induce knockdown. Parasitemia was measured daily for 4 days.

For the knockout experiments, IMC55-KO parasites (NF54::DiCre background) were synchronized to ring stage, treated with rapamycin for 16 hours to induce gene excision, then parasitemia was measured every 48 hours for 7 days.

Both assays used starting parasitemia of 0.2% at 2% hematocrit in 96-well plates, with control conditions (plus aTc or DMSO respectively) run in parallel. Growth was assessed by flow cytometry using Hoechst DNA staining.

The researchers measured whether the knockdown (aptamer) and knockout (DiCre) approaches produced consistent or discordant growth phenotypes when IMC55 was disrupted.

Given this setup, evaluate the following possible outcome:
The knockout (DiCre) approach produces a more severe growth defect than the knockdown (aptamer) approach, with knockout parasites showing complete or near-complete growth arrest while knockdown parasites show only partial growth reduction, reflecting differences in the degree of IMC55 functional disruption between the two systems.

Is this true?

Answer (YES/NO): NO